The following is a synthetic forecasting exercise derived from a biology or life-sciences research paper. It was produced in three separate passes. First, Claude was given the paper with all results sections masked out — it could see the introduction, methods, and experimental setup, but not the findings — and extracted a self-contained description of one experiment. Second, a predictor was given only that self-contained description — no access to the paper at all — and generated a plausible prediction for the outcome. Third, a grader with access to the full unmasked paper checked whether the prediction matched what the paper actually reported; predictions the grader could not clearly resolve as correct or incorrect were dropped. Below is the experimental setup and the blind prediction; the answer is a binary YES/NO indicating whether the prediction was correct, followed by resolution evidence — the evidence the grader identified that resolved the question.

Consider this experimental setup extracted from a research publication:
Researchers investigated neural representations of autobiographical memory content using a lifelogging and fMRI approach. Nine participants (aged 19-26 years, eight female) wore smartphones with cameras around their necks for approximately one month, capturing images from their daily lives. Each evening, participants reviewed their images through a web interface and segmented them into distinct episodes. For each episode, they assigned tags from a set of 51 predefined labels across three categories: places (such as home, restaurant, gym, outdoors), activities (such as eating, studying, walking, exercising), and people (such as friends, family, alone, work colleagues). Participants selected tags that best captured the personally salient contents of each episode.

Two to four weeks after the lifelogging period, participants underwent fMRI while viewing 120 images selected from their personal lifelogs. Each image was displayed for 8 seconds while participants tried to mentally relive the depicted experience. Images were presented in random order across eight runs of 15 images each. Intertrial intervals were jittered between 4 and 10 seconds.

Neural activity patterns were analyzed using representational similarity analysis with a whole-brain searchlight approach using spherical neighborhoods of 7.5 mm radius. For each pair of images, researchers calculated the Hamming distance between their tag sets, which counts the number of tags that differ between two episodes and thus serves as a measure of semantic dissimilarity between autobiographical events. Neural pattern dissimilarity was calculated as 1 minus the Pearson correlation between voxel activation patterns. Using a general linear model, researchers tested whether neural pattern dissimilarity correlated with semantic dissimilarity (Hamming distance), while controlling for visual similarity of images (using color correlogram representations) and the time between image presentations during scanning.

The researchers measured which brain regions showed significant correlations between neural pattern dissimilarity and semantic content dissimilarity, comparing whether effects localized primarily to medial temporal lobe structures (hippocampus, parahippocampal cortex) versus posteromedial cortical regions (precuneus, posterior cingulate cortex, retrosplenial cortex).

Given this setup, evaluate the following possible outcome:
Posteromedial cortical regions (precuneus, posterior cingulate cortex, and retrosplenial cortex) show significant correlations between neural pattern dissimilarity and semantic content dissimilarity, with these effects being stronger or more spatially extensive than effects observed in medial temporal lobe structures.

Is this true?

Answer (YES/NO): YES